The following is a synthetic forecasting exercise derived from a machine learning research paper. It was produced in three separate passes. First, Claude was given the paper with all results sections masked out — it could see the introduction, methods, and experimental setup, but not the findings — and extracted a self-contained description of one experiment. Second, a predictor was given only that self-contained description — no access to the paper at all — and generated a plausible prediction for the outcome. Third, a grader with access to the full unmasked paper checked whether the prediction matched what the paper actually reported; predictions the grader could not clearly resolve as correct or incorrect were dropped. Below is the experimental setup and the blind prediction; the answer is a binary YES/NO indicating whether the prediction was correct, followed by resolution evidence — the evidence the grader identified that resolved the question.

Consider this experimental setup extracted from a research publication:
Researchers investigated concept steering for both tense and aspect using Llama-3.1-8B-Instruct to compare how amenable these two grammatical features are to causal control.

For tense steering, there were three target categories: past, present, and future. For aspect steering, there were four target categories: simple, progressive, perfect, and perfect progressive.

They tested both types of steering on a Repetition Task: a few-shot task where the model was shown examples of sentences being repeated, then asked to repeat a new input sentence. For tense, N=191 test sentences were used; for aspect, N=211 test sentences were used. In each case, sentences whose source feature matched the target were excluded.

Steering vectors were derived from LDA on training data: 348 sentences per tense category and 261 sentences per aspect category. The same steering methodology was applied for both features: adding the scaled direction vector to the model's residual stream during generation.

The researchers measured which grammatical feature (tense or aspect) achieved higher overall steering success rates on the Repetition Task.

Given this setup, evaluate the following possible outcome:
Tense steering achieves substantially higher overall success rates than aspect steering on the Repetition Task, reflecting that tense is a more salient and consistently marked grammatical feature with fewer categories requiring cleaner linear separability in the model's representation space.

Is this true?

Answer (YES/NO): YES